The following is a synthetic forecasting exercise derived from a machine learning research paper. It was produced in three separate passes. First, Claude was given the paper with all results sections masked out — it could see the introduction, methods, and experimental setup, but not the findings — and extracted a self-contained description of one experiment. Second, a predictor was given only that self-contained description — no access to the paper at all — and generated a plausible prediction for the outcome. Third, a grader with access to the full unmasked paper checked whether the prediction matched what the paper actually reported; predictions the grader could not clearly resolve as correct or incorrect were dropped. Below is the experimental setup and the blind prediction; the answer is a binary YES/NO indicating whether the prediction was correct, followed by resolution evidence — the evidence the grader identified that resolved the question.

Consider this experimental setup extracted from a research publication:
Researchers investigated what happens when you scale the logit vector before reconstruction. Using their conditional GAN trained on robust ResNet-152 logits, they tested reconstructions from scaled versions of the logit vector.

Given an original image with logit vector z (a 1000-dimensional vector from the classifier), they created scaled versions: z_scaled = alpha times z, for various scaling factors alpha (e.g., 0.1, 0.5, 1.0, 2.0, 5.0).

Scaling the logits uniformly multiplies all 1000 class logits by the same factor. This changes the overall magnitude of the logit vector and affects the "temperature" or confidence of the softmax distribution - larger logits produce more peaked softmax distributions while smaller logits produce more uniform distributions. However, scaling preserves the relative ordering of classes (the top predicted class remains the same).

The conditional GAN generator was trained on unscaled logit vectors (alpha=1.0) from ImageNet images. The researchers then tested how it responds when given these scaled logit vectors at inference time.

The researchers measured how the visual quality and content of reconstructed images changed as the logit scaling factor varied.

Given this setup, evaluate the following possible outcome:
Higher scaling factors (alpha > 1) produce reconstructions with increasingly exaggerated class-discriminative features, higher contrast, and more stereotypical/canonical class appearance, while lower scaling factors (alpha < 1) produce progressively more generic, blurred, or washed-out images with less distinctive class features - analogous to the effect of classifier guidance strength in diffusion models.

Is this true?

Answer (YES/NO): NO